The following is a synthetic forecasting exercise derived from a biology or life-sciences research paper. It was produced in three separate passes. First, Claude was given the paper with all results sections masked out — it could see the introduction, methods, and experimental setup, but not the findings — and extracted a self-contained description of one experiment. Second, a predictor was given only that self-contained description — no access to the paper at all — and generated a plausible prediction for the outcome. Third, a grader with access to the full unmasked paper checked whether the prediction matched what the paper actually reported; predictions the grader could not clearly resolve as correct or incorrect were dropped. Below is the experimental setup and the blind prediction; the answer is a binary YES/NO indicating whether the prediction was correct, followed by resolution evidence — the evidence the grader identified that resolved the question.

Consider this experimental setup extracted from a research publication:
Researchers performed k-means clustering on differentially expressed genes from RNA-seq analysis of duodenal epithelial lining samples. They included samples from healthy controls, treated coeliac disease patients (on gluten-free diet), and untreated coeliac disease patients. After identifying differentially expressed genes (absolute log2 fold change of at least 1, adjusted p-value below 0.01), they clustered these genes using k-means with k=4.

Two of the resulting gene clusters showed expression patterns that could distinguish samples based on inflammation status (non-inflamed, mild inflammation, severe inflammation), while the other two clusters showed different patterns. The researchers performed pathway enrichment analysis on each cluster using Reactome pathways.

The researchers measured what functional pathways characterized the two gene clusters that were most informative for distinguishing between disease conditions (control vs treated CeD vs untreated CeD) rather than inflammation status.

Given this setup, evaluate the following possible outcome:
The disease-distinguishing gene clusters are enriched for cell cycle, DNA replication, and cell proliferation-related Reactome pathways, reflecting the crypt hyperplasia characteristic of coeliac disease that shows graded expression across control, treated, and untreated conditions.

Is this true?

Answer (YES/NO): NO